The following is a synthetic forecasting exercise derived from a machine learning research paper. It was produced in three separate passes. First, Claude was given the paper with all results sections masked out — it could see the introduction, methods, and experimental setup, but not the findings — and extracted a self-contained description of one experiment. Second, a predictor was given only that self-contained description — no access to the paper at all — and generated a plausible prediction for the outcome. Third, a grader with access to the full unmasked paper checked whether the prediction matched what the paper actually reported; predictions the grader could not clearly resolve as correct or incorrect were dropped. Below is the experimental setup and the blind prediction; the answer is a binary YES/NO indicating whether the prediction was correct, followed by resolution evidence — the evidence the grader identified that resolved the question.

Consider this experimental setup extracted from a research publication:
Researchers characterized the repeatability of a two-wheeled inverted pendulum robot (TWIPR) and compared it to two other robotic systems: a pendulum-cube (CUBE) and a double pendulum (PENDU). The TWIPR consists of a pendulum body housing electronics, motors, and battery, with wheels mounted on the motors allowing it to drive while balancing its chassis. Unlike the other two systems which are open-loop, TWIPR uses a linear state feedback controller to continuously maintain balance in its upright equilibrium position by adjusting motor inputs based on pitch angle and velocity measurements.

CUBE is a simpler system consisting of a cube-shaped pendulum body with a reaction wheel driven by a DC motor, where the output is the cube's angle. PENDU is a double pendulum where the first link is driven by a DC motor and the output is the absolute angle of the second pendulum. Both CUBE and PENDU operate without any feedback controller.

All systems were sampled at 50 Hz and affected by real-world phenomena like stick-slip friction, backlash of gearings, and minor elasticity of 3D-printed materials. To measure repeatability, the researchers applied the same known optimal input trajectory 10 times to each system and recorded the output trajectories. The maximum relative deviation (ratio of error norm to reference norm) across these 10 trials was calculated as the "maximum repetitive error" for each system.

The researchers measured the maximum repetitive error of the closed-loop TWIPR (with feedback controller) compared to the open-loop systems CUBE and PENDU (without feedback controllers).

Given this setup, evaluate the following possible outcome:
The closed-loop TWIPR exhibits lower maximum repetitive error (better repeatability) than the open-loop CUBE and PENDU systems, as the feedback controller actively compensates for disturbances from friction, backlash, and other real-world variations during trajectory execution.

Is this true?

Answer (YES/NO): NO